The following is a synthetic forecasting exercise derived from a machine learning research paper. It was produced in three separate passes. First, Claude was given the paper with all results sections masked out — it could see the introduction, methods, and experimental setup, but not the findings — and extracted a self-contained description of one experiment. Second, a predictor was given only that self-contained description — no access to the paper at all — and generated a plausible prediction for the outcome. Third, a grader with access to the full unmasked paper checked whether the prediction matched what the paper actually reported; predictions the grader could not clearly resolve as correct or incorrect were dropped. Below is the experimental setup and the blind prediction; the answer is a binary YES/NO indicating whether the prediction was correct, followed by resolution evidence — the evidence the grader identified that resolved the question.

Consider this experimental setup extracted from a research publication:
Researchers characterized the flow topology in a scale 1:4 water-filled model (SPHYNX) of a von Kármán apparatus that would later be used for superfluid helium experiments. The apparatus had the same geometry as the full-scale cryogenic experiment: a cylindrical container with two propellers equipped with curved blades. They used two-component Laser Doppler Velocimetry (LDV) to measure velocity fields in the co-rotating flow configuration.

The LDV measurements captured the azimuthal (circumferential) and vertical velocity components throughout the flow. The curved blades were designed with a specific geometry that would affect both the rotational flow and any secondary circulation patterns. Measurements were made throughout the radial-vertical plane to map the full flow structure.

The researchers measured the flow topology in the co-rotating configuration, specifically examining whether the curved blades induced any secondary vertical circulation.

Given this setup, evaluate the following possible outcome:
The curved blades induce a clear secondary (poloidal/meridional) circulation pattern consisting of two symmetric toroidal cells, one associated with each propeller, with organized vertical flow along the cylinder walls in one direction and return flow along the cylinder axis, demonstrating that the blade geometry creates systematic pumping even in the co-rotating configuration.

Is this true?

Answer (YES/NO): NO